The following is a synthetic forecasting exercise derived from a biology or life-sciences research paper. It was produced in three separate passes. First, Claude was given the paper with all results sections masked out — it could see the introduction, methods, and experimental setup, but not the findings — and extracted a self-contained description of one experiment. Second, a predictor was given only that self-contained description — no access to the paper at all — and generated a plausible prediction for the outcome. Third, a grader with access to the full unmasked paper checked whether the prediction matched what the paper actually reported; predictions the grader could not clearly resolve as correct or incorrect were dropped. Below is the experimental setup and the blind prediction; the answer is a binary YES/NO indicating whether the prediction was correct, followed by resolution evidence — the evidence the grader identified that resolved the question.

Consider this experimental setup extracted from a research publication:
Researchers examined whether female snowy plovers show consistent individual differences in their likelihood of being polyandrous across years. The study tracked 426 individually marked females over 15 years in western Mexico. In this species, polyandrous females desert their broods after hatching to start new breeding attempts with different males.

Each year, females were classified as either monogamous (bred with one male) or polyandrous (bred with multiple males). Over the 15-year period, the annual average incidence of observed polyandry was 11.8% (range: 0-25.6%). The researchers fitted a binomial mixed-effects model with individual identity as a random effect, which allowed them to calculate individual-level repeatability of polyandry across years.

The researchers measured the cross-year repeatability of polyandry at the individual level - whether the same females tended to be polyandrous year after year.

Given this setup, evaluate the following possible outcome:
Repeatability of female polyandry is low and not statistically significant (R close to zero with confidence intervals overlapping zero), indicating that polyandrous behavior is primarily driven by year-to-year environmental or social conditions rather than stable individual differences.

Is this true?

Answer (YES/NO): YES